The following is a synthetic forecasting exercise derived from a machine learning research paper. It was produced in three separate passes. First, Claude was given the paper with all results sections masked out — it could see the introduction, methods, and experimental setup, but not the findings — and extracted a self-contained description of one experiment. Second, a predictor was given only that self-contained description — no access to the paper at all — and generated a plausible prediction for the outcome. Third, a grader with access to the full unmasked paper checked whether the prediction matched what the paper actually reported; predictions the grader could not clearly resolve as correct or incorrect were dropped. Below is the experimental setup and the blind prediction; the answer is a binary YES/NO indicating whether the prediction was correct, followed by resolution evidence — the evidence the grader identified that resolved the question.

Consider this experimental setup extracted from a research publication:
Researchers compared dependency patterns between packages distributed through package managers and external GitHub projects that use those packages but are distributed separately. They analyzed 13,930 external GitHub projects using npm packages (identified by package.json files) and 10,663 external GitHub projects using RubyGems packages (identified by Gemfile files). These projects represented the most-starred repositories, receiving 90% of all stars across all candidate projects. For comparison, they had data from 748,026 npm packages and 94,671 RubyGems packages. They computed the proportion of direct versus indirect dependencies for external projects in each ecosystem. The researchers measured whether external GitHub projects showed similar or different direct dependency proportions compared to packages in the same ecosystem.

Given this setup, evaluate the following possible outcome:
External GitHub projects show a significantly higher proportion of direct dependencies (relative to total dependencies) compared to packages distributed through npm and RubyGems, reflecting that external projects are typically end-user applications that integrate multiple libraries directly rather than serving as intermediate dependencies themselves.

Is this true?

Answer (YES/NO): NO